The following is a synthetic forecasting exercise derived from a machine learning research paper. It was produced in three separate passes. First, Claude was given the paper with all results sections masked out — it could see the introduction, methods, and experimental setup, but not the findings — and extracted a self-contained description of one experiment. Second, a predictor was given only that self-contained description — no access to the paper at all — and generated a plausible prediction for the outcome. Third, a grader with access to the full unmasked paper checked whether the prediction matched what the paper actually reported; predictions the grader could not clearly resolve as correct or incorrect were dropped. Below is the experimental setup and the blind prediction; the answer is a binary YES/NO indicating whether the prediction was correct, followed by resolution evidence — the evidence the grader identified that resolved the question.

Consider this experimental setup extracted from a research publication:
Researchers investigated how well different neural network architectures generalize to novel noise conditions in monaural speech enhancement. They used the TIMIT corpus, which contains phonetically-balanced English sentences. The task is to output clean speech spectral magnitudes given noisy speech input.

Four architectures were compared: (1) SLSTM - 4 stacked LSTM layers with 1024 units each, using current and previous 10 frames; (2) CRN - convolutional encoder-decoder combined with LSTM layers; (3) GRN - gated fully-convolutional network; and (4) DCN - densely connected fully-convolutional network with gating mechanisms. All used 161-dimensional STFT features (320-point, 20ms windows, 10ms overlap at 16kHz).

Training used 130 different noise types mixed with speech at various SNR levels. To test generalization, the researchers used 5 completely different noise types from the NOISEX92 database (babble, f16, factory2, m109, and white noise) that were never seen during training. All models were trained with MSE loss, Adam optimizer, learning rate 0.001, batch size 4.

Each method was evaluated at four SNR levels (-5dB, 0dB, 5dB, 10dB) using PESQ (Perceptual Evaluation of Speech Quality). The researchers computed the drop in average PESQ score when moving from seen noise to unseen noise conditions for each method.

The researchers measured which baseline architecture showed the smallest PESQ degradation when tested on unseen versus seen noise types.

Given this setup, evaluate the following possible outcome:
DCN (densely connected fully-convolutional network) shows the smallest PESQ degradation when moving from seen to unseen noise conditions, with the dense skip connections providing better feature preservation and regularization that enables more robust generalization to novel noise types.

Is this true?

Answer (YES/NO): NO